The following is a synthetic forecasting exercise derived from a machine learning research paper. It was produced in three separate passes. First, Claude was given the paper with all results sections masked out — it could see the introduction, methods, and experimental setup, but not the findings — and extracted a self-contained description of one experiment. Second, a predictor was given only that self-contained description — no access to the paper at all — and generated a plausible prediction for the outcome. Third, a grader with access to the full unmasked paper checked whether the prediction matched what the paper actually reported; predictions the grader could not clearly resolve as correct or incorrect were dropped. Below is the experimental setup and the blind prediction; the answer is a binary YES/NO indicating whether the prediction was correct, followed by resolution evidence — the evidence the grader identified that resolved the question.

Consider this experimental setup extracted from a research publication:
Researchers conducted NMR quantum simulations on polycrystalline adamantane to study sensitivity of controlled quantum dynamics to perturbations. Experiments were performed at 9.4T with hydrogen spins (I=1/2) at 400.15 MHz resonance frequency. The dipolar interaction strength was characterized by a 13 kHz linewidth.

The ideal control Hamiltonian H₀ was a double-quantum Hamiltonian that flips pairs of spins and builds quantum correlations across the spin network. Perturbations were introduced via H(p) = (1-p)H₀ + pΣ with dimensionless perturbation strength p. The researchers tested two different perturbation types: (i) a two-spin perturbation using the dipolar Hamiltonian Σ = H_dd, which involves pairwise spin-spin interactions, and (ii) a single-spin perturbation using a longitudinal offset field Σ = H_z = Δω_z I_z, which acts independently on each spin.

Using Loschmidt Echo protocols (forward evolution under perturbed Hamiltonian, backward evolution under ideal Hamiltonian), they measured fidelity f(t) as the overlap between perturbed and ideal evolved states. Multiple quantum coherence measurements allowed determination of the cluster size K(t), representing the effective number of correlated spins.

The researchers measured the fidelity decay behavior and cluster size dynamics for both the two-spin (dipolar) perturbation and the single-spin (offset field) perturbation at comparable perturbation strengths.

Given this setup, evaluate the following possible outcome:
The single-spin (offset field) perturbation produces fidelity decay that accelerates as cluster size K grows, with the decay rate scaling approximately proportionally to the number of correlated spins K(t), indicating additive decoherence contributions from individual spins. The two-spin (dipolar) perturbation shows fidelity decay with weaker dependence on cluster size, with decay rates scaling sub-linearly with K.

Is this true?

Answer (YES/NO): NO